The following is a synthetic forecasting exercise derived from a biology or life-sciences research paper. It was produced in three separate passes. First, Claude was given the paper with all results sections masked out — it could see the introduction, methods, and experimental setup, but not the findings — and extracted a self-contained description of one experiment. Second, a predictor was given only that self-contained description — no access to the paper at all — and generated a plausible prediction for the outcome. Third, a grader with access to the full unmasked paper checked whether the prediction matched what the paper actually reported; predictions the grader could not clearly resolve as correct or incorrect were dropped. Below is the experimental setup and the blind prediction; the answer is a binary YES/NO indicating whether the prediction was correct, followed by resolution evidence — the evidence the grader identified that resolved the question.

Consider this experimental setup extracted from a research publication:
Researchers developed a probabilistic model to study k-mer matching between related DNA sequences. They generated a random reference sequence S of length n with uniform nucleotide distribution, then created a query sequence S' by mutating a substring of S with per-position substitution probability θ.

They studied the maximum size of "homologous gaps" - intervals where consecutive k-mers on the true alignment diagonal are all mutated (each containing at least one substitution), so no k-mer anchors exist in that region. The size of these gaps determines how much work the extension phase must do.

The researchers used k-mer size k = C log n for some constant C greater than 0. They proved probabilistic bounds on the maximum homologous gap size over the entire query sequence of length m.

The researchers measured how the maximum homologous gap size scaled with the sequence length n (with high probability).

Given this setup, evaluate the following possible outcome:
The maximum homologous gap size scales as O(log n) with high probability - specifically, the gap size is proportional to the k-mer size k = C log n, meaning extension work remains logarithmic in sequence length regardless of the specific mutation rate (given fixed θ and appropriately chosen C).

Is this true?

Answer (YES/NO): NO